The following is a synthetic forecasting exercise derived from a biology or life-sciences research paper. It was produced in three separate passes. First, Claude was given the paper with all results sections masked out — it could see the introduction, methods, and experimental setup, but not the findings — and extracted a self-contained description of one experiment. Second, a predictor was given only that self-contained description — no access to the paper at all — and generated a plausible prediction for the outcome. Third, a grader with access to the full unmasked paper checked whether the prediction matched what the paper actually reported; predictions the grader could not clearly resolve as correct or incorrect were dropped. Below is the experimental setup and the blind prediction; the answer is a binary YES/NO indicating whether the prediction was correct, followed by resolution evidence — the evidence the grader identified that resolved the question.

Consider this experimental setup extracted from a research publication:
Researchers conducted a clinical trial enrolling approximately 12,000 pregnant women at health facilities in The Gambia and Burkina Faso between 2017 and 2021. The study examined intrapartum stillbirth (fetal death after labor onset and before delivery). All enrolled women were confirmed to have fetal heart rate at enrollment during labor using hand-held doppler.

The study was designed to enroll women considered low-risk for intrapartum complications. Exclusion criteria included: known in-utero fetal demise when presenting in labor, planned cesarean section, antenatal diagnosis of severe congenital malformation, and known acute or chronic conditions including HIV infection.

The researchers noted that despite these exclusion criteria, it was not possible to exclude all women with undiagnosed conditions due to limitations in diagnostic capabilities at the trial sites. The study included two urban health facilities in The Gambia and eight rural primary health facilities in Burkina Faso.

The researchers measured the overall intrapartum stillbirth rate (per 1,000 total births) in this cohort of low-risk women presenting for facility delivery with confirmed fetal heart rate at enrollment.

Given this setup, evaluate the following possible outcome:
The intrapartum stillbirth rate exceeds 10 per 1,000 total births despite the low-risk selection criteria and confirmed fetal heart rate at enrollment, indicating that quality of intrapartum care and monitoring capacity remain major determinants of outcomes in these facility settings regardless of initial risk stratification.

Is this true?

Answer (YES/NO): NO